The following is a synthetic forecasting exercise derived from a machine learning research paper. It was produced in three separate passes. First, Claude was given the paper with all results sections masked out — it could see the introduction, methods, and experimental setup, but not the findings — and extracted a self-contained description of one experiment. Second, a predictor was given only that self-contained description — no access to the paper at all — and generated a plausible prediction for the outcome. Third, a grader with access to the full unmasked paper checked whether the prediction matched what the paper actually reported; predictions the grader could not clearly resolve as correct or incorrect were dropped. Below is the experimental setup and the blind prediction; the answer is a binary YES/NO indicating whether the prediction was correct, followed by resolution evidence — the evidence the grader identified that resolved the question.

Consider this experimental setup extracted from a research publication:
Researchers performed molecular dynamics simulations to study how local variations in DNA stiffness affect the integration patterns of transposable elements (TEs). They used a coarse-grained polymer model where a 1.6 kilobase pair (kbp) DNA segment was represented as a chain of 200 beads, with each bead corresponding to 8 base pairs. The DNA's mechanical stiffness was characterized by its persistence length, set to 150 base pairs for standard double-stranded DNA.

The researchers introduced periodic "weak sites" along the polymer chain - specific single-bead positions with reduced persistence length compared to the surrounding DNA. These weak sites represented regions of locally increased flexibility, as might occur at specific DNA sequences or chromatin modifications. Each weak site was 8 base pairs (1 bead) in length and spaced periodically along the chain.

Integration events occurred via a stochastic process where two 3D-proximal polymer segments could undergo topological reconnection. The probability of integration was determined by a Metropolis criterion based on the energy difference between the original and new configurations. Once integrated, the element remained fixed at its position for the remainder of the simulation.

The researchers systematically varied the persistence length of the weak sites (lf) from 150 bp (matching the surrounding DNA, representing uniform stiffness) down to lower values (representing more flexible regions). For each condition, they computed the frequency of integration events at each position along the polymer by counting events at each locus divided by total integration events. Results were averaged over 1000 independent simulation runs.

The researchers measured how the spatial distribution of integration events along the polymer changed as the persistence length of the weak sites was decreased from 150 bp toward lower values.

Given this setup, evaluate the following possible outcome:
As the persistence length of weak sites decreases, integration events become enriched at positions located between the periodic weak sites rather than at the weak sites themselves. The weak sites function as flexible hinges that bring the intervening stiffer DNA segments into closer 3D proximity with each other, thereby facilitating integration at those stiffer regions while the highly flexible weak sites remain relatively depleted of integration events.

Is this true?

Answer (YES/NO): NO